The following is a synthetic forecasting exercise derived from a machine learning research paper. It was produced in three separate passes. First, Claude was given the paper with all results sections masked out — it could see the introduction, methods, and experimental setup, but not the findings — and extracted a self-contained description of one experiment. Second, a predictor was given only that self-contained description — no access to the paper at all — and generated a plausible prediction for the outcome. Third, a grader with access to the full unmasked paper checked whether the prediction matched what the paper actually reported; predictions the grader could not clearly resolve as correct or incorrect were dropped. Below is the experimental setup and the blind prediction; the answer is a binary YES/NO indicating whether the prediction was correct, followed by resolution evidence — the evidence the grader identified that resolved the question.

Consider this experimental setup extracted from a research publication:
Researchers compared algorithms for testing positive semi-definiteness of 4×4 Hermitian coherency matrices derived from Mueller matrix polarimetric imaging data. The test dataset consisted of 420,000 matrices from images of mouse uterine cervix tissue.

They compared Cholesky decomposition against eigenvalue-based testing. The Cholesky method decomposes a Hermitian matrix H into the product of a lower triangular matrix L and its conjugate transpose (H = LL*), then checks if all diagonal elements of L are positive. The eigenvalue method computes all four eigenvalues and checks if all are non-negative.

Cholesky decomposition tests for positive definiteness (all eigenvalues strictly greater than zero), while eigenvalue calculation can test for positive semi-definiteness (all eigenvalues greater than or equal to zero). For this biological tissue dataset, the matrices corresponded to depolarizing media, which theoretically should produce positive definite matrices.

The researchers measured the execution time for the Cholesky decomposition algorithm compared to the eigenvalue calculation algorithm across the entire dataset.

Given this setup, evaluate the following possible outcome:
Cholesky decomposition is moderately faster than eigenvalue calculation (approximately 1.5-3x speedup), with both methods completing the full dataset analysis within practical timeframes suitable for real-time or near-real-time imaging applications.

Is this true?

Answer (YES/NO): NO